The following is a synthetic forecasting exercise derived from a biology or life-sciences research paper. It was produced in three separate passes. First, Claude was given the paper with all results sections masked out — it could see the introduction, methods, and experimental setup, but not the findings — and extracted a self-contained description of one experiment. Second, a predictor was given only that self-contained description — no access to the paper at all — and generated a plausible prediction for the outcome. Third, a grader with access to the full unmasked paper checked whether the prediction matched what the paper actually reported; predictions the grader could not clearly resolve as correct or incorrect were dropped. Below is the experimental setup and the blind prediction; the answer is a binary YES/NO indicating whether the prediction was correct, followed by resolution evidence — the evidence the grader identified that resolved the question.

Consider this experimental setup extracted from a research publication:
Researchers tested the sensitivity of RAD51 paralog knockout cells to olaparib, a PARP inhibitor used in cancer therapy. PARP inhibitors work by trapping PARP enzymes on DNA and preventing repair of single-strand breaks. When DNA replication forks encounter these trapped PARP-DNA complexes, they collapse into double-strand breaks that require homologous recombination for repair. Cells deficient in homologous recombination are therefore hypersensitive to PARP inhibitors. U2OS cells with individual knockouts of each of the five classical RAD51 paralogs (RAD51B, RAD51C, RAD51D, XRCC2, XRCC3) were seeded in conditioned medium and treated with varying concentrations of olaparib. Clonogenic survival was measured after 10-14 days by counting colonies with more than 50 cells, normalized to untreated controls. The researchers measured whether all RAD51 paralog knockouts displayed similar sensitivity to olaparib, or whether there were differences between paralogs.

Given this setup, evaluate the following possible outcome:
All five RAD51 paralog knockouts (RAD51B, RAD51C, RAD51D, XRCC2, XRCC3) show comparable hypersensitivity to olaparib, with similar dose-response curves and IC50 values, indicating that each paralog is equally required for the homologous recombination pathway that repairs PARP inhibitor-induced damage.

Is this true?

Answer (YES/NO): NO